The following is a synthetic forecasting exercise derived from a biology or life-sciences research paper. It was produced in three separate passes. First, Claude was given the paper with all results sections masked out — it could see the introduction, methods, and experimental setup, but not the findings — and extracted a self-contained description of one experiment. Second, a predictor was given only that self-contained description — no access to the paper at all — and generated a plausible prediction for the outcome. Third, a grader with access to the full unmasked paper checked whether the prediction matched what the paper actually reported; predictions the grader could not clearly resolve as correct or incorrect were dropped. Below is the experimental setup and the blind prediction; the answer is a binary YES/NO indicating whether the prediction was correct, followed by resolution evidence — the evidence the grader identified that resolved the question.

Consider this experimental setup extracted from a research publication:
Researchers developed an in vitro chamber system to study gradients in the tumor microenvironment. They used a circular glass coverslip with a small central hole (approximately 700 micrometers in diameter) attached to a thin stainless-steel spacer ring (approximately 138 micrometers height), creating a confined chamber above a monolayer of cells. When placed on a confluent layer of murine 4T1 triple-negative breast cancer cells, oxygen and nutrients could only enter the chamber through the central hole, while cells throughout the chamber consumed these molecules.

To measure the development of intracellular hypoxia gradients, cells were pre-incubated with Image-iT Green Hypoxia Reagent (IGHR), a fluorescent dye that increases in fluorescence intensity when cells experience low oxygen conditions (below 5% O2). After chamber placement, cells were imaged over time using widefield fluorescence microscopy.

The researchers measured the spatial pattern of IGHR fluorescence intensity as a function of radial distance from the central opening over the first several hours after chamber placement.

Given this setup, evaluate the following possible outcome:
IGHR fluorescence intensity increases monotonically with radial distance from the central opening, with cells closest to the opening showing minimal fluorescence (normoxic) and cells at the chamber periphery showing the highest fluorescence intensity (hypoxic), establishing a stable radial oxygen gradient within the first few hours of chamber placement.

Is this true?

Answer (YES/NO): YES